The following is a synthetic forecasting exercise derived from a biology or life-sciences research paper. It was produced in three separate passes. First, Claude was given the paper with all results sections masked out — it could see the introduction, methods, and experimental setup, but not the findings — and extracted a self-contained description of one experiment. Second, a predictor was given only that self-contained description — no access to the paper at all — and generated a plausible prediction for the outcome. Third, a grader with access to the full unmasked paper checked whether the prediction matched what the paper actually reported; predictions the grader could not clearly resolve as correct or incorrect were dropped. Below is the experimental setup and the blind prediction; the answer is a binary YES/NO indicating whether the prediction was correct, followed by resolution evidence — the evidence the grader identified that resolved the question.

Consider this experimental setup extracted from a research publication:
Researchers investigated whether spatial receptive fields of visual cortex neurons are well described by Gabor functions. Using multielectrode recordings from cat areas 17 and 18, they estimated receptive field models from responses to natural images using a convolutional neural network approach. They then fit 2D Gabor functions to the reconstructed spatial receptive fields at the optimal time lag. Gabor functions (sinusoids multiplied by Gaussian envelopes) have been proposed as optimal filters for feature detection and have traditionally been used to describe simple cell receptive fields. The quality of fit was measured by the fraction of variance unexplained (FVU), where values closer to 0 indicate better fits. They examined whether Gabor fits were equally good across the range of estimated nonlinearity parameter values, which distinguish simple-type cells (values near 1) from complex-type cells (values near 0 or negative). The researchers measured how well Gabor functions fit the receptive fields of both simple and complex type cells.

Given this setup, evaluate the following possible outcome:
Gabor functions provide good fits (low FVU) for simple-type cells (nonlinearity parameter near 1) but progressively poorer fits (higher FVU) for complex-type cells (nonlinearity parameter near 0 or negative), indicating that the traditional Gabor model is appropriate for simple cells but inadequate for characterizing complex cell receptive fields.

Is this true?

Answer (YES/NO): NO